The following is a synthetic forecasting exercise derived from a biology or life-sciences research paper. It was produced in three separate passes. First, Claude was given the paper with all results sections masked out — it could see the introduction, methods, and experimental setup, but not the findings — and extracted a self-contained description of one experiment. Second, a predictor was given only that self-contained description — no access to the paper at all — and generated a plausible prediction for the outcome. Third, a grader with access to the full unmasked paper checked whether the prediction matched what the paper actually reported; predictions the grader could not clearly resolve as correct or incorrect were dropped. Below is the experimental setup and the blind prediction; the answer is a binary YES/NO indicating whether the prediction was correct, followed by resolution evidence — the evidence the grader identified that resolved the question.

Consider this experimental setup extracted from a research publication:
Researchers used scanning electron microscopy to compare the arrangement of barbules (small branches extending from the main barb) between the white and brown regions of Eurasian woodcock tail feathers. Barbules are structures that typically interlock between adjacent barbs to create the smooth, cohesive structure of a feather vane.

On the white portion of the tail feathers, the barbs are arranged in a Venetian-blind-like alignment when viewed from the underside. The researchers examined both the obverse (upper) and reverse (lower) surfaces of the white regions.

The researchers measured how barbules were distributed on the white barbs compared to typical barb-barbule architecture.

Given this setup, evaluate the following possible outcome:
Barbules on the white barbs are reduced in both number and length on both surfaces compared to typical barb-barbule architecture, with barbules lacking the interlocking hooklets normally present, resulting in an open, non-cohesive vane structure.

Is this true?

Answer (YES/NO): NO